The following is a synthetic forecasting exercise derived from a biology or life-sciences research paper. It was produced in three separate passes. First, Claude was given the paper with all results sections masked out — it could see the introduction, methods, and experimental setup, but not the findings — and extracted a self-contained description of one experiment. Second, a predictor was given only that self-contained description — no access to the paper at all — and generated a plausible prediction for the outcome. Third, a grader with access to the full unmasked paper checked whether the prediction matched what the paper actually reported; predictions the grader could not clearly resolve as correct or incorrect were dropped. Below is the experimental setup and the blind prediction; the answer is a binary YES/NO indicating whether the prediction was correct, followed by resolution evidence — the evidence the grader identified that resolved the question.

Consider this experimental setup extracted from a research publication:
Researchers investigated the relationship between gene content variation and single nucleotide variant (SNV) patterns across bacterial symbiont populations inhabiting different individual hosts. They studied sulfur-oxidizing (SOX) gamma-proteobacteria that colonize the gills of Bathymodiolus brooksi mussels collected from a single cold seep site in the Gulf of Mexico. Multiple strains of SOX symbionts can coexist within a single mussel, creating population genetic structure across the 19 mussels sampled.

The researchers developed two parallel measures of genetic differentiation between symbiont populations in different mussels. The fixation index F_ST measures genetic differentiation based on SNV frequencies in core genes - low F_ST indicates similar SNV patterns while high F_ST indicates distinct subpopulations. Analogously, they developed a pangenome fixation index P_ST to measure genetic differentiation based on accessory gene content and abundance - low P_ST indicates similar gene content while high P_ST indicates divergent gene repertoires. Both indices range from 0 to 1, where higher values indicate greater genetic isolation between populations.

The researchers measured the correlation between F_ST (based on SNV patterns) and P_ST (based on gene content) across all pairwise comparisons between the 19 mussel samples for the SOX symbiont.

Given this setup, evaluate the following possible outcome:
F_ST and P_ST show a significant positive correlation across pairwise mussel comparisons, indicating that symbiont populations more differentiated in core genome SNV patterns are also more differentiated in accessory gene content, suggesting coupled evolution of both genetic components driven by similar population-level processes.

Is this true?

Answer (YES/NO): YES